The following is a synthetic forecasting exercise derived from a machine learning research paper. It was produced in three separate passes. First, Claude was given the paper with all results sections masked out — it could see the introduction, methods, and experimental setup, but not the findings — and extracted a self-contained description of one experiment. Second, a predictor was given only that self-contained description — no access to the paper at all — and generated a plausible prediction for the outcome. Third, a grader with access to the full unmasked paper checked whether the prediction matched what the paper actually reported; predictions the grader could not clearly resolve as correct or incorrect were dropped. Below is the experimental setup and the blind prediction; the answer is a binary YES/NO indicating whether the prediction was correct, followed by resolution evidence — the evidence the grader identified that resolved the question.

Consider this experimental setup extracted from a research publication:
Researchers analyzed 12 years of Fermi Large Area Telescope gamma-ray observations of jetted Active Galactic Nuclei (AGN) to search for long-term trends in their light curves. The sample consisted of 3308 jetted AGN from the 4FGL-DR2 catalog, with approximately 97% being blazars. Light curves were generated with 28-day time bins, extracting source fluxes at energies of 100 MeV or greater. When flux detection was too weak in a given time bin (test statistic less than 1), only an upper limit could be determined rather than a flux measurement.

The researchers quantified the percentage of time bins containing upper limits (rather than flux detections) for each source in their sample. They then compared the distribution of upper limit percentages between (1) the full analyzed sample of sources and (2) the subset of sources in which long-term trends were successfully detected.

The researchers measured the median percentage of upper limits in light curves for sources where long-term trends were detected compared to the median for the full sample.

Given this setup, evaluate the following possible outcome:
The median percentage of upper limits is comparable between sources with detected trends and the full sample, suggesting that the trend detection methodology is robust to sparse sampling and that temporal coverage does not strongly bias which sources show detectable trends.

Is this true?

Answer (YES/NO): NO